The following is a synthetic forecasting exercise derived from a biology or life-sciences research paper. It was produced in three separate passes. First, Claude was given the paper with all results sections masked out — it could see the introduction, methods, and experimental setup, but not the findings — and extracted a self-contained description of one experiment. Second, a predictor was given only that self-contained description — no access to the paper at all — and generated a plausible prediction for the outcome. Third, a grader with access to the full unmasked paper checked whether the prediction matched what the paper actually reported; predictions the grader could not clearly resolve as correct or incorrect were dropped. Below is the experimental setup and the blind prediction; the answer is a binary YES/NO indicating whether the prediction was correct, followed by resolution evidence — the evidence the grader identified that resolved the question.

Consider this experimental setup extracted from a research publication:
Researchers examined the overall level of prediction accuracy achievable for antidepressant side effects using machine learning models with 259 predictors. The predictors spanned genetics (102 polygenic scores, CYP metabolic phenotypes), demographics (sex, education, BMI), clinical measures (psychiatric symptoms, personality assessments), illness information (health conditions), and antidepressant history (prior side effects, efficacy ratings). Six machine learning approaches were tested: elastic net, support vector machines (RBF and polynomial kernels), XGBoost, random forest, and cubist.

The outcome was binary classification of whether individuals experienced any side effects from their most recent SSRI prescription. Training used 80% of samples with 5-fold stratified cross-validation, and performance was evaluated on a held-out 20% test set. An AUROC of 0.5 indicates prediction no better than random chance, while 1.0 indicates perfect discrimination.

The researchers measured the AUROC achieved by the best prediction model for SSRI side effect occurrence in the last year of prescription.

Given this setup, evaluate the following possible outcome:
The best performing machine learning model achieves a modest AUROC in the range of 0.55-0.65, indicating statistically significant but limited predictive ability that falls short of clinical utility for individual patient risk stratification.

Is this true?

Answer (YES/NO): NO